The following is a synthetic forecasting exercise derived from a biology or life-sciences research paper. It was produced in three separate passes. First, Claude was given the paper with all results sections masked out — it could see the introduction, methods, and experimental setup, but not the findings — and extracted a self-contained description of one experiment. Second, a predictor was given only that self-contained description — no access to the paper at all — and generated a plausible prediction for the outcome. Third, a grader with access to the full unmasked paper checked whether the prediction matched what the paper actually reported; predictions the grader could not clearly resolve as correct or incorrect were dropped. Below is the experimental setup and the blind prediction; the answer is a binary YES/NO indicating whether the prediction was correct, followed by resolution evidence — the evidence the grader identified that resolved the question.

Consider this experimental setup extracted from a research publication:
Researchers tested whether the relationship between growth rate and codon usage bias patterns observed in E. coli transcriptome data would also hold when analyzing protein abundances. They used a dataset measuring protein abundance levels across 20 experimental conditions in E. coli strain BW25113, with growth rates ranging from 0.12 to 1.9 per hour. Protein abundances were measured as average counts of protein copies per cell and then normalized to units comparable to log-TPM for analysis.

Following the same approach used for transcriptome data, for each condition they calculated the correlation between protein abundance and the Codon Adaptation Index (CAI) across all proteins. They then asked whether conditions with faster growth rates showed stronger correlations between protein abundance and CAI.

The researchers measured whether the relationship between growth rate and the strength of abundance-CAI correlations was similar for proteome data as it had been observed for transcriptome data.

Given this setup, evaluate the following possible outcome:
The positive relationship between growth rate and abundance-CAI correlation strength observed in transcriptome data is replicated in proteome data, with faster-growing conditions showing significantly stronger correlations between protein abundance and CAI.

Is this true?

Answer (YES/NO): YES